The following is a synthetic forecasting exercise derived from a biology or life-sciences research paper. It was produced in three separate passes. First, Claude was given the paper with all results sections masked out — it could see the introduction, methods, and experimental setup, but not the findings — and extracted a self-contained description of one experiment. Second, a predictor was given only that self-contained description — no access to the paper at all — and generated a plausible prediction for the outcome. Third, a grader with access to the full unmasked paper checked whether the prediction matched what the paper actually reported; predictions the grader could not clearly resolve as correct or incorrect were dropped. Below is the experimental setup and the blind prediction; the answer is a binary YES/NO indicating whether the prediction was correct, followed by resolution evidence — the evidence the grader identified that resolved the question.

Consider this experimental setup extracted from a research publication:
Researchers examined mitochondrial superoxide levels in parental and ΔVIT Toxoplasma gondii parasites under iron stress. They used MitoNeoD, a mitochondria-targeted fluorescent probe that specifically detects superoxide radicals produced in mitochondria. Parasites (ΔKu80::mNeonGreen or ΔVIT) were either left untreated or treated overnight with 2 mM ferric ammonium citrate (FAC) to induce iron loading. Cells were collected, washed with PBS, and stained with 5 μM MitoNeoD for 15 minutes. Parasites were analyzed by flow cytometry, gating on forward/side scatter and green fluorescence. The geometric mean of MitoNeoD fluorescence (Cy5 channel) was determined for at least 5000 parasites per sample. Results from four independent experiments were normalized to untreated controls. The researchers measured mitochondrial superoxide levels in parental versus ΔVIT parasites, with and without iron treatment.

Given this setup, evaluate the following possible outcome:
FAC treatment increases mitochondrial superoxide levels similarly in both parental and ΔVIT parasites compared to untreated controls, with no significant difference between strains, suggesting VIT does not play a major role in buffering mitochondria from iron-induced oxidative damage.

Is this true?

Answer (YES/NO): NO